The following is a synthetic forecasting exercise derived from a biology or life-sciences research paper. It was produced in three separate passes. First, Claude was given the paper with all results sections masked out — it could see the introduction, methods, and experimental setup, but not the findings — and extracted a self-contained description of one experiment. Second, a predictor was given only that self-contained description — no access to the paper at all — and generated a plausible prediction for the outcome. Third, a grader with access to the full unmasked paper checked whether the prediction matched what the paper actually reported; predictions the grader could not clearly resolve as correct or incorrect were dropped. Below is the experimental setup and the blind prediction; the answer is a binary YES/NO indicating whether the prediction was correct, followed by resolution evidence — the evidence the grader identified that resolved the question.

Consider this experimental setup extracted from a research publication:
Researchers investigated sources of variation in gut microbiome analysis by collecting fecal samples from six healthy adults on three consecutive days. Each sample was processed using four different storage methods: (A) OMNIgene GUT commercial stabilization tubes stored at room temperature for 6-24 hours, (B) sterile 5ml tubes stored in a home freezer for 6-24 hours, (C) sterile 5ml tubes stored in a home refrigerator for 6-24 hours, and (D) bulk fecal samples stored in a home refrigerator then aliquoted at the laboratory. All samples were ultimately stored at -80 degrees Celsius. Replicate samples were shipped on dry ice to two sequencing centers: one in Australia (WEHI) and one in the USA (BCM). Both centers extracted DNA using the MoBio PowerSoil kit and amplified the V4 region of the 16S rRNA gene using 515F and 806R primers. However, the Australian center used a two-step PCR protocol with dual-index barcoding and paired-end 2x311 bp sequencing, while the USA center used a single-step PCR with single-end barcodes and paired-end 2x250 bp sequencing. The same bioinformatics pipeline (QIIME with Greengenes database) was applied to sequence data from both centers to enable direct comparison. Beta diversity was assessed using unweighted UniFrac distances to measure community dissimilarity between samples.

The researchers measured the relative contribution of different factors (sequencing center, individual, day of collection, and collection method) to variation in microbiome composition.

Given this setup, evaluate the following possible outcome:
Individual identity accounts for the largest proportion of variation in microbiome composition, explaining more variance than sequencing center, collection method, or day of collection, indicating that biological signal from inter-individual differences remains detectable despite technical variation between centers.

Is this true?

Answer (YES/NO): YES